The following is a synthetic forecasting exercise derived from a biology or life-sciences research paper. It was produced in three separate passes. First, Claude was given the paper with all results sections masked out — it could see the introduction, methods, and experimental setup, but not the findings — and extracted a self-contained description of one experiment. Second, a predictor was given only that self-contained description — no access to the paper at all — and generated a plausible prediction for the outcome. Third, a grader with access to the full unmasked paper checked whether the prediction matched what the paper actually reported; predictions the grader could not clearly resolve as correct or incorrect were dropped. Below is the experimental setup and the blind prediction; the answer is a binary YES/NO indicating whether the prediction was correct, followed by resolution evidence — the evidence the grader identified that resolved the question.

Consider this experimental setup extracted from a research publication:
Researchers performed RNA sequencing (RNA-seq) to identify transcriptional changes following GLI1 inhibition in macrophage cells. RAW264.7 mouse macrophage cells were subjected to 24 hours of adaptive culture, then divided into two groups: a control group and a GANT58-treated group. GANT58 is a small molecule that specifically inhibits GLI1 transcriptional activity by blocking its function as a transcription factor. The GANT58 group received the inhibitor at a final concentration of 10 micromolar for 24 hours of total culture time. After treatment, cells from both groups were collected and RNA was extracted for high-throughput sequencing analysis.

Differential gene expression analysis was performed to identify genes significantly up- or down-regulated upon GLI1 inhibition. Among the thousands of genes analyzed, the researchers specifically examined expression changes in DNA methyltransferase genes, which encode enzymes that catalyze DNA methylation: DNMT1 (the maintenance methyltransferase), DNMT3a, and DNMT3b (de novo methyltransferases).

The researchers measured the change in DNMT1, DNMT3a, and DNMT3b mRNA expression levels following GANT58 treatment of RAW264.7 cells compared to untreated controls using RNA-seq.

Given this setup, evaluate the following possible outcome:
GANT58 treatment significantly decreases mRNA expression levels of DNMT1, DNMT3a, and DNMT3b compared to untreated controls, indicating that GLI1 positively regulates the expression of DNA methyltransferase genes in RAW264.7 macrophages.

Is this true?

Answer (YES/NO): NO